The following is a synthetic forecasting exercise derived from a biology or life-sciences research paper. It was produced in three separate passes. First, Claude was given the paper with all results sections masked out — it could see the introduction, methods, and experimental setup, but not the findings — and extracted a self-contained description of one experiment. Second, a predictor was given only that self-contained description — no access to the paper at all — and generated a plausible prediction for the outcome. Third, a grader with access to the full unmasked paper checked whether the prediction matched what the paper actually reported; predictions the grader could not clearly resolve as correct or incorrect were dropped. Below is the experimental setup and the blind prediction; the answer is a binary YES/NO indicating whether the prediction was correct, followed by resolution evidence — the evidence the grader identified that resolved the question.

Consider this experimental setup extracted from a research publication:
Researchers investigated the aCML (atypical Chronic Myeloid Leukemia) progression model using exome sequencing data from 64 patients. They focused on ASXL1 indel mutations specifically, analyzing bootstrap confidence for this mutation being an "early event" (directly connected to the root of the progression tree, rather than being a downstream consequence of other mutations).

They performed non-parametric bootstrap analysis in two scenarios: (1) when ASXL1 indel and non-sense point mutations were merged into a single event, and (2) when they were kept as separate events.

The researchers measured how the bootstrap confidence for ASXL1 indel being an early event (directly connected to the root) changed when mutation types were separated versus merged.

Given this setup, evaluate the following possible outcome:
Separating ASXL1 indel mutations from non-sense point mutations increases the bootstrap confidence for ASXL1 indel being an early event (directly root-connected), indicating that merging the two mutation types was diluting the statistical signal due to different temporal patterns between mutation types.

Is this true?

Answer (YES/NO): YES